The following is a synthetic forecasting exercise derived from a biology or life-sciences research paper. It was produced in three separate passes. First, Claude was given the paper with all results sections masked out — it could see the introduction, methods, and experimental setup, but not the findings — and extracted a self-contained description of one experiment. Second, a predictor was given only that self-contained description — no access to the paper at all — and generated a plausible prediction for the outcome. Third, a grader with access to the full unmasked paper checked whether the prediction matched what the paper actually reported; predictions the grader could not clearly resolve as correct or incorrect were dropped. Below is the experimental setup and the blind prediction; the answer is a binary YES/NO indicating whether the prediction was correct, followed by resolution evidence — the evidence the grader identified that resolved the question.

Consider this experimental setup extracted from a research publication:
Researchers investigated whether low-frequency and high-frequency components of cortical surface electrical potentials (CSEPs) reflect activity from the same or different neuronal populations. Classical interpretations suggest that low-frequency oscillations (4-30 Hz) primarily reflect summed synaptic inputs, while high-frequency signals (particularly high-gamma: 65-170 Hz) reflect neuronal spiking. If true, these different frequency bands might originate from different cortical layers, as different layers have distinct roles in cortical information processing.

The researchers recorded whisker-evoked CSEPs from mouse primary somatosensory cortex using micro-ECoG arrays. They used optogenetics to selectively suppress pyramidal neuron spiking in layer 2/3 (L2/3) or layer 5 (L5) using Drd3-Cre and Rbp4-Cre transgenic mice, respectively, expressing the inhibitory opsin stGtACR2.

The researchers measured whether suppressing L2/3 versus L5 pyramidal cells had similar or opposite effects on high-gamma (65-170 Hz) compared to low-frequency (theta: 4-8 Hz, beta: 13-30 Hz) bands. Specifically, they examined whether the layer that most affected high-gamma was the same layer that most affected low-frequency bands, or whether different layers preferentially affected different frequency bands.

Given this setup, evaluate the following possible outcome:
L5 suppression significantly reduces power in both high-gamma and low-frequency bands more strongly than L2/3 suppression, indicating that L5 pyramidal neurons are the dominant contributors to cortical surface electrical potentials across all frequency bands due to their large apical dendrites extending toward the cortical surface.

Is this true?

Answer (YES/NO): NO